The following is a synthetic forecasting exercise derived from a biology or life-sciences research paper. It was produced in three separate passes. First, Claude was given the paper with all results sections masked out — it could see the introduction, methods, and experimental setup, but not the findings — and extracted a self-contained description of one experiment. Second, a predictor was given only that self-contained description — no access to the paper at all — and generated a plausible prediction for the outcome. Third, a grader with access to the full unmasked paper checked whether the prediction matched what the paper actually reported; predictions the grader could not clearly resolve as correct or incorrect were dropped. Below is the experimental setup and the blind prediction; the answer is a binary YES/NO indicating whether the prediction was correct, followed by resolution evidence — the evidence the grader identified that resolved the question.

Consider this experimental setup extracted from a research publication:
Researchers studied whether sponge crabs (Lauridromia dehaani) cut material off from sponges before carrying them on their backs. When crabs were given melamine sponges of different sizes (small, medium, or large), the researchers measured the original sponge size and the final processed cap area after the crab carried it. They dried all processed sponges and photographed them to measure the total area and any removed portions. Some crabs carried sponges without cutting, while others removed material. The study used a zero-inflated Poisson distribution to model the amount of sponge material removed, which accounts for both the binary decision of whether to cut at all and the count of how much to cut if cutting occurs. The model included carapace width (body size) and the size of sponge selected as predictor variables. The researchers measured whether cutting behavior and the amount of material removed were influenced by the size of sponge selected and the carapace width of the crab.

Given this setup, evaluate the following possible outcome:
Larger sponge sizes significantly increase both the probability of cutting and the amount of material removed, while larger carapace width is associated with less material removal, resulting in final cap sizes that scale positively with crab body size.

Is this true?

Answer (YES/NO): YES